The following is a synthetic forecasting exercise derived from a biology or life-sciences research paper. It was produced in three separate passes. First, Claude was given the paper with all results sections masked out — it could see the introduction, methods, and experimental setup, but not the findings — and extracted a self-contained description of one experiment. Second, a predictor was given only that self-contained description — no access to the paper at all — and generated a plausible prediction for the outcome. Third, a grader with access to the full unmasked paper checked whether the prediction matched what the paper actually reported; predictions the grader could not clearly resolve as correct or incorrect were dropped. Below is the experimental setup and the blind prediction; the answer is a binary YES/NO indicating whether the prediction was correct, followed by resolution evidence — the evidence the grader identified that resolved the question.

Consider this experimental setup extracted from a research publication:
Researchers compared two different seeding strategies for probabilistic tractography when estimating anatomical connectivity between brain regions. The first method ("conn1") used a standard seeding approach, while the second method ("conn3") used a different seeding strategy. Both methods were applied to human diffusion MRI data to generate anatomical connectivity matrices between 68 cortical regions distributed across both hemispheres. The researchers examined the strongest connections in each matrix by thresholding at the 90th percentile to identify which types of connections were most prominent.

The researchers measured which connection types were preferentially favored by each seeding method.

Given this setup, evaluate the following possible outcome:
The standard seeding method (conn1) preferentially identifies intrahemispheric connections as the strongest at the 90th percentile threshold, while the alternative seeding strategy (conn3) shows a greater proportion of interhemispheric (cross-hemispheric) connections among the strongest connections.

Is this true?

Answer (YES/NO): YES